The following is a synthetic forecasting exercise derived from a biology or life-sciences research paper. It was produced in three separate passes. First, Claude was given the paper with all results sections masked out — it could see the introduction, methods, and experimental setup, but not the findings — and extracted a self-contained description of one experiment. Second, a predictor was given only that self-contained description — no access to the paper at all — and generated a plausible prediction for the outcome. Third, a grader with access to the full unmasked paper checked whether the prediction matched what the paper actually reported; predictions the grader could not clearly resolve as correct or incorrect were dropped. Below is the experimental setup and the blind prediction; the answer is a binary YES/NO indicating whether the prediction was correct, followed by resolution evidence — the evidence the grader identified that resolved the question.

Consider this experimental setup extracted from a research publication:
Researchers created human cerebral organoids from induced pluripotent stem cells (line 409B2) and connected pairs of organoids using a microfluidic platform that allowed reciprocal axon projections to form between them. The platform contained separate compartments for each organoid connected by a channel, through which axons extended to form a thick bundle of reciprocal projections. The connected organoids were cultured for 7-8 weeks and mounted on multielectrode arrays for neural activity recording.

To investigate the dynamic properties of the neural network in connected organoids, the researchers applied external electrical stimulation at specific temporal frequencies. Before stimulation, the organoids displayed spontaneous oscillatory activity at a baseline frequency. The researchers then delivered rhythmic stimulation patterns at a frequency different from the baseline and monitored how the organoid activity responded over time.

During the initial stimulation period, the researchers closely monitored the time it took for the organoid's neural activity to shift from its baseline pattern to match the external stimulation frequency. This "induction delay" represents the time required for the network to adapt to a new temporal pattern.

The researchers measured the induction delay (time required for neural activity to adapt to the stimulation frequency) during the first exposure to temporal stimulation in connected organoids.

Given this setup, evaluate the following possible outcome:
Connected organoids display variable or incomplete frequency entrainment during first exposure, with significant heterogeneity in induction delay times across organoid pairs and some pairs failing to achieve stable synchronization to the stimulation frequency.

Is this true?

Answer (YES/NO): NO